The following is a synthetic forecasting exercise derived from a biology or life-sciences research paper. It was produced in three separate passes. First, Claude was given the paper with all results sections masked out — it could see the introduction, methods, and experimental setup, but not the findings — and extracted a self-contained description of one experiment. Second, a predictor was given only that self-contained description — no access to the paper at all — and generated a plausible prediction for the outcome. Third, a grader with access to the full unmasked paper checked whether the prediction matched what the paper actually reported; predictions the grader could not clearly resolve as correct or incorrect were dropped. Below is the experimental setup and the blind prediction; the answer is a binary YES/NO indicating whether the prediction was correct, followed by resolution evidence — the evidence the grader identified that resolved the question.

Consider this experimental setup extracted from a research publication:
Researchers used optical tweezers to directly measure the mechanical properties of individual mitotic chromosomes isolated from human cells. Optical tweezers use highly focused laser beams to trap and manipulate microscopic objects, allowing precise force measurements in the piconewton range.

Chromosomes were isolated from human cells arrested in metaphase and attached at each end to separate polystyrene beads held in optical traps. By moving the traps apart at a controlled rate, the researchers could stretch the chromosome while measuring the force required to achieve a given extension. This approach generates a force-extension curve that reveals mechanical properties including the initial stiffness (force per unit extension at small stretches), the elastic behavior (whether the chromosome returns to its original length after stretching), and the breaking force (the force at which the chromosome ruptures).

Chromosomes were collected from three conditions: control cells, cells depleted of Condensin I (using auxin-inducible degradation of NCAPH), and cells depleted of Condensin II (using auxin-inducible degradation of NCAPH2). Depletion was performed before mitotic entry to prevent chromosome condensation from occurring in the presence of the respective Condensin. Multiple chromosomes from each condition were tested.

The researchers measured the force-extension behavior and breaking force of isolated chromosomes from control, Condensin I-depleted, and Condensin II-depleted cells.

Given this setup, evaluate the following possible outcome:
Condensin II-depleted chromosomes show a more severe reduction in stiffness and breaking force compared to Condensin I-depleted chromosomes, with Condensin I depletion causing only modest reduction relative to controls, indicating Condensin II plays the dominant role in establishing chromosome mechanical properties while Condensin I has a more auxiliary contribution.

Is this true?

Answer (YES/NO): NO